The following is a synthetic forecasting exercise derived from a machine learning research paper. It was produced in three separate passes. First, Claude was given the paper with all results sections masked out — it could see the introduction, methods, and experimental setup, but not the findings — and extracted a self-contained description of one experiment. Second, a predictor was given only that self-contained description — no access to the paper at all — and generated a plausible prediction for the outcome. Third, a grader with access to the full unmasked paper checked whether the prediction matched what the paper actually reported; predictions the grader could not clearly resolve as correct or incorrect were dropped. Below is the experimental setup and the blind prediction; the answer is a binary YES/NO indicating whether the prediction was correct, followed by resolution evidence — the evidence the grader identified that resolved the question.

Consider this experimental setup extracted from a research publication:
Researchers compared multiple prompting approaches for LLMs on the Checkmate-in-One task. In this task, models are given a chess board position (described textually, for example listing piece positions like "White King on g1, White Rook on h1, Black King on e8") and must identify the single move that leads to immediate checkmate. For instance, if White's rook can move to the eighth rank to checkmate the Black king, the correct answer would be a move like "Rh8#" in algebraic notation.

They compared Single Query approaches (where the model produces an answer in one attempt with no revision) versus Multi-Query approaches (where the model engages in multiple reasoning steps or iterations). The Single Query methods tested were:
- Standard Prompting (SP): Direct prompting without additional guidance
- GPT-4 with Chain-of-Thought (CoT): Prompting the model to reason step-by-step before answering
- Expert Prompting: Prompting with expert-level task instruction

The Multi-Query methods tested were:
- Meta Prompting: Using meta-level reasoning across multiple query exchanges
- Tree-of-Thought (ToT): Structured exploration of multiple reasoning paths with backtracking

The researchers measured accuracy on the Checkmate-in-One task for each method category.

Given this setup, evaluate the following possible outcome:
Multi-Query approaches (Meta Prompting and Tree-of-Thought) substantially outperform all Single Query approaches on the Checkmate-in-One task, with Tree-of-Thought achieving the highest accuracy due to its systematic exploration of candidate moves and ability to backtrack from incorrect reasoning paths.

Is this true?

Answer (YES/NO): NO